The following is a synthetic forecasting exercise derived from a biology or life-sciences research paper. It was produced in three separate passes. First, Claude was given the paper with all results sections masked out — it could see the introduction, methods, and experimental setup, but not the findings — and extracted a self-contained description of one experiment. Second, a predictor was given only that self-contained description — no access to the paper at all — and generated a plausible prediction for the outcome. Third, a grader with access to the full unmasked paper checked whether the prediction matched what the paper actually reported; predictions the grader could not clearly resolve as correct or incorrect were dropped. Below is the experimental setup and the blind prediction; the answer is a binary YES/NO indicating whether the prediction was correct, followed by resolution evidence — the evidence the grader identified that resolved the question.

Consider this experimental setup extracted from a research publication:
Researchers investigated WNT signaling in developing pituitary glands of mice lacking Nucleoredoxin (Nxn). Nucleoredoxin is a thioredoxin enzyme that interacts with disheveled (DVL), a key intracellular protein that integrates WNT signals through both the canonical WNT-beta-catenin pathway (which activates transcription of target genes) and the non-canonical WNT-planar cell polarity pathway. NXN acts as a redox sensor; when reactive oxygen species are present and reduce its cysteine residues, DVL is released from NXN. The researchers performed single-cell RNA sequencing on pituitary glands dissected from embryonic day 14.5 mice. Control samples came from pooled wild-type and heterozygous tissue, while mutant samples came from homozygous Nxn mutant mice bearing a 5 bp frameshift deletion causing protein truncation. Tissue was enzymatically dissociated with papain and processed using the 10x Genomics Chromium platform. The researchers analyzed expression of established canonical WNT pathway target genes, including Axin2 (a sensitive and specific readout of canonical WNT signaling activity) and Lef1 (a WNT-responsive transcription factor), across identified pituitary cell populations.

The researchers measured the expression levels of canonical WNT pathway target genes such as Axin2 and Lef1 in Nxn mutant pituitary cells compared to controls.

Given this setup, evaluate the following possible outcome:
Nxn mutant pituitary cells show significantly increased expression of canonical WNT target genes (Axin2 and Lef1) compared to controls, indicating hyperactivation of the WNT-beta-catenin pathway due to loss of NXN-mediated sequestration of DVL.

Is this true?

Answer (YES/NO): NO